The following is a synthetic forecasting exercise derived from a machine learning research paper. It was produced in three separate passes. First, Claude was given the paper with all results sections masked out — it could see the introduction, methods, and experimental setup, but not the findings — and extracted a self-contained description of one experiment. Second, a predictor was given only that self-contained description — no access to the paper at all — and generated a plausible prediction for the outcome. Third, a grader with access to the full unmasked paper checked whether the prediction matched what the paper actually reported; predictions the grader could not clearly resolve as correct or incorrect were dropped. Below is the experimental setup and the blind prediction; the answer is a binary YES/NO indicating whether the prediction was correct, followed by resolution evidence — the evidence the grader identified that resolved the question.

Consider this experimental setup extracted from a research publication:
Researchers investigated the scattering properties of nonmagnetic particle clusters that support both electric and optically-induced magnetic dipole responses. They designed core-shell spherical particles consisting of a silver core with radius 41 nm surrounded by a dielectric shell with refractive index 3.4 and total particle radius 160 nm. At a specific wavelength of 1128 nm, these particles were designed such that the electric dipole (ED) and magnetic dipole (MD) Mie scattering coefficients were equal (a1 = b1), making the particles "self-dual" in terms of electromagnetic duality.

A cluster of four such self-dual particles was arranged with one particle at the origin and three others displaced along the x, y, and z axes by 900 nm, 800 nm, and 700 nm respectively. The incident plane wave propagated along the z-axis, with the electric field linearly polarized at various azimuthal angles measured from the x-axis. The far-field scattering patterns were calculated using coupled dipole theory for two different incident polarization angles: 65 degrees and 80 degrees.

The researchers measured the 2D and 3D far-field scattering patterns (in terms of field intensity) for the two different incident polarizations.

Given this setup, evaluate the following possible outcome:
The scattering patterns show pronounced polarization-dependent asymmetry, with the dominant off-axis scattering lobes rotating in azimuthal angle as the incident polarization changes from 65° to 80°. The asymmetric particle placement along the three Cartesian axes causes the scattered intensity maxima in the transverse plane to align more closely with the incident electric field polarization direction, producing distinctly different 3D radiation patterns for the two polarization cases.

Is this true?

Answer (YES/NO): NO